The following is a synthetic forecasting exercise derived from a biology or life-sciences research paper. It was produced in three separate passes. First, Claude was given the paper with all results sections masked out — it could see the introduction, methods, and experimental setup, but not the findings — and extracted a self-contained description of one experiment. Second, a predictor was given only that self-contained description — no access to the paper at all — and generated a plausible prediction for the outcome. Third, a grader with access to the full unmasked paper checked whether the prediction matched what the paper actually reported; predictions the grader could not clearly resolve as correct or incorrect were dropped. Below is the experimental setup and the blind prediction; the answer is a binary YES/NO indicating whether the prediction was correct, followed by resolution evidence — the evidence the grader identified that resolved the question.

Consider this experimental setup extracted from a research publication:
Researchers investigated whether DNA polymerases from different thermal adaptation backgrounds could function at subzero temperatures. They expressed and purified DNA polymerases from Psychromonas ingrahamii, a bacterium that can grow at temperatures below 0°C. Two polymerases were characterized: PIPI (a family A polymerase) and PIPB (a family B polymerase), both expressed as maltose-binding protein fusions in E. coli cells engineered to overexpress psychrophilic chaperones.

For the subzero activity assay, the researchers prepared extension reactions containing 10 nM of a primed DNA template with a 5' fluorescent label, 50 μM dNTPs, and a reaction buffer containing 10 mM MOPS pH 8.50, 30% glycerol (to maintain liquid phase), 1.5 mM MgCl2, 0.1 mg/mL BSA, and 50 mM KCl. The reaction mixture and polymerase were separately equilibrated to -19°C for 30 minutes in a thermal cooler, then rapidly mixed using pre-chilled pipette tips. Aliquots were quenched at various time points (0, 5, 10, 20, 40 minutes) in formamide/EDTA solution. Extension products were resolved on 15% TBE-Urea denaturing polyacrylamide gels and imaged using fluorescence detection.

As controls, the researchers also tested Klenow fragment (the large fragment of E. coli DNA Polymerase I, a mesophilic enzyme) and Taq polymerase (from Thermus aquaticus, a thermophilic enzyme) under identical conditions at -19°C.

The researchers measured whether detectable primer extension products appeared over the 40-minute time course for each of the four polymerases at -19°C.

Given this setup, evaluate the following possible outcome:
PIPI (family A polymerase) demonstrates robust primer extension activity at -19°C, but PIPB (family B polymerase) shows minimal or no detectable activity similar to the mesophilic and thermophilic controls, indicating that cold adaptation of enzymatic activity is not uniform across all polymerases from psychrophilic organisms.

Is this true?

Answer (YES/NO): NO